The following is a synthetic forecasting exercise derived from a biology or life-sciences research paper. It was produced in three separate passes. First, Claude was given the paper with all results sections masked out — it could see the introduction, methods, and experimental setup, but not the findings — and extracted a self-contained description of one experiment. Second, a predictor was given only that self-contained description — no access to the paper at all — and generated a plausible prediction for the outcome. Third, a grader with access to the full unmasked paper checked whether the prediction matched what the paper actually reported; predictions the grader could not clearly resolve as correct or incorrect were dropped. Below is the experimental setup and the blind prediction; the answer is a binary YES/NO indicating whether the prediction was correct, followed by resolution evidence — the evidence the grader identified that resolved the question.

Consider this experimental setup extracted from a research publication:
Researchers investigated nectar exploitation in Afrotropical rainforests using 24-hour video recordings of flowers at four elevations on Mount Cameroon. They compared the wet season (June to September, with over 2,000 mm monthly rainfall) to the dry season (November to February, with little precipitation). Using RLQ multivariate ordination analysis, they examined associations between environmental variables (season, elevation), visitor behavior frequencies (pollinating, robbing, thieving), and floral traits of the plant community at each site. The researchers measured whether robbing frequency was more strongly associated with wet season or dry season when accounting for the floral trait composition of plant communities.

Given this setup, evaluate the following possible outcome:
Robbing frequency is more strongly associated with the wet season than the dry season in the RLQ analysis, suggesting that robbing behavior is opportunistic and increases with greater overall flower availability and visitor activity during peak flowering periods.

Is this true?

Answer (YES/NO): YES